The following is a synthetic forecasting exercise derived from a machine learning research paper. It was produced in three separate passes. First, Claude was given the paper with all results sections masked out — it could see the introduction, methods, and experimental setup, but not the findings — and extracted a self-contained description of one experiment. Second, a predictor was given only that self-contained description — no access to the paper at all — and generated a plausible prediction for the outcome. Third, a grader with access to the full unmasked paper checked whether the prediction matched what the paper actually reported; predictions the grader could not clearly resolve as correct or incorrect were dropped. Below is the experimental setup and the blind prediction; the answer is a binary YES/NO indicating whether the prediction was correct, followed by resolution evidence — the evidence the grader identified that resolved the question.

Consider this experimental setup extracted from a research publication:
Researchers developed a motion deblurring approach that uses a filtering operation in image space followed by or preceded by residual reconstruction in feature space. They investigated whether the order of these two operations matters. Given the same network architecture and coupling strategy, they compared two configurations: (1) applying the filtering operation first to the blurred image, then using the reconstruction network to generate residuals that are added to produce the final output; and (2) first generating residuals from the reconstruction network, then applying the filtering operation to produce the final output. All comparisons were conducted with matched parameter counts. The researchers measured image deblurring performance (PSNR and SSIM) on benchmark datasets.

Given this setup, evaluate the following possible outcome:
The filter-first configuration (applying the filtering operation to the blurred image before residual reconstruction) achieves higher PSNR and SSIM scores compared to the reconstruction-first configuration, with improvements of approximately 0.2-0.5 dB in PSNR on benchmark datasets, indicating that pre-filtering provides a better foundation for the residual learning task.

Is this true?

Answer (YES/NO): YES